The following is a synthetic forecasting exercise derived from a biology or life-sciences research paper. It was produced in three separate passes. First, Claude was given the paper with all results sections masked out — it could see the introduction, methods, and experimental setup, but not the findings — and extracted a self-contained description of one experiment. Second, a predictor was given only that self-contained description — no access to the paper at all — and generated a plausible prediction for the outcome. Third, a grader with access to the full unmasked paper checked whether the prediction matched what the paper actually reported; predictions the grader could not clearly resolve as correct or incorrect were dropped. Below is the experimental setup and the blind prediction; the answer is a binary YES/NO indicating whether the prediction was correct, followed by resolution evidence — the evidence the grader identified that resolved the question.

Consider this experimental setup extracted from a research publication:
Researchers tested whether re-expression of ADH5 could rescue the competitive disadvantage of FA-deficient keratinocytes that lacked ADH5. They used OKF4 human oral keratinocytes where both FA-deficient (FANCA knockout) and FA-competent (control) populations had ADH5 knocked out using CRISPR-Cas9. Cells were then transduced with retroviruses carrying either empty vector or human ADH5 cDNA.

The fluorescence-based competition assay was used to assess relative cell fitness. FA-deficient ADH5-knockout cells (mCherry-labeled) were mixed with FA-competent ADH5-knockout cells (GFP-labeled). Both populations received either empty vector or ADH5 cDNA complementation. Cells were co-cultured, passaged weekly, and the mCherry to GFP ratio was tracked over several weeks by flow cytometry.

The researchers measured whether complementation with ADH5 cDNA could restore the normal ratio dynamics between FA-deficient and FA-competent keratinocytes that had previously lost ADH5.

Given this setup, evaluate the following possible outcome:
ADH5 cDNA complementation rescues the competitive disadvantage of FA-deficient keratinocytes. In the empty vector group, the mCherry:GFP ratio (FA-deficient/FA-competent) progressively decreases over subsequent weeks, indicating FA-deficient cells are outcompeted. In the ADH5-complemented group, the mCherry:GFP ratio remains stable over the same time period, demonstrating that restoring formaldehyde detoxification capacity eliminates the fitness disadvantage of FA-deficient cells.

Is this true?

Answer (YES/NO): YES